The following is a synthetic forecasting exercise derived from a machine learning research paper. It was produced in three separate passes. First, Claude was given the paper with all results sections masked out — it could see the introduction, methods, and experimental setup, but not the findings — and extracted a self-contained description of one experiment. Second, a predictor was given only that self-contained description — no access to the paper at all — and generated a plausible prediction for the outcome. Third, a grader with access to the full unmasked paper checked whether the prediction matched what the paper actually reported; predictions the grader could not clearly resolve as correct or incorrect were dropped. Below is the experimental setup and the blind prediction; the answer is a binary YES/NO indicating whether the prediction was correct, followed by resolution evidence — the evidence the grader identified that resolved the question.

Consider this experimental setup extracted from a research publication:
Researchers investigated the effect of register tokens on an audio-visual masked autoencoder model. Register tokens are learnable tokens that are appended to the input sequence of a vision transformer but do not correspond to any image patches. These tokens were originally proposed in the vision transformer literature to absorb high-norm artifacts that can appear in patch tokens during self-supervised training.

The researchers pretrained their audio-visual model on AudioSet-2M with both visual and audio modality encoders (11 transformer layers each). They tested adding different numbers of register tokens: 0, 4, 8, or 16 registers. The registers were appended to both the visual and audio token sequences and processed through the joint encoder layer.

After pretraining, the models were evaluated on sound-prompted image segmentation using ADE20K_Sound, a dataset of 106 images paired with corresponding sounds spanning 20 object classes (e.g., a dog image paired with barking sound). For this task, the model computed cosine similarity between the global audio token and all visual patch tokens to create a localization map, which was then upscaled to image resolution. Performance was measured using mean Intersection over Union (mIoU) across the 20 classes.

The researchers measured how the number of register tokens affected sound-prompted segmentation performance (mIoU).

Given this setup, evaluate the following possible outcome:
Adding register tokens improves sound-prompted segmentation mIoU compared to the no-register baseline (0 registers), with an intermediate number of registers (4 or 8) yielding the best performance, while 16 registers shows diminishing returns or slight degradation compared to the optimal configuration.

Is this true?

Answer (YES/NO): NO